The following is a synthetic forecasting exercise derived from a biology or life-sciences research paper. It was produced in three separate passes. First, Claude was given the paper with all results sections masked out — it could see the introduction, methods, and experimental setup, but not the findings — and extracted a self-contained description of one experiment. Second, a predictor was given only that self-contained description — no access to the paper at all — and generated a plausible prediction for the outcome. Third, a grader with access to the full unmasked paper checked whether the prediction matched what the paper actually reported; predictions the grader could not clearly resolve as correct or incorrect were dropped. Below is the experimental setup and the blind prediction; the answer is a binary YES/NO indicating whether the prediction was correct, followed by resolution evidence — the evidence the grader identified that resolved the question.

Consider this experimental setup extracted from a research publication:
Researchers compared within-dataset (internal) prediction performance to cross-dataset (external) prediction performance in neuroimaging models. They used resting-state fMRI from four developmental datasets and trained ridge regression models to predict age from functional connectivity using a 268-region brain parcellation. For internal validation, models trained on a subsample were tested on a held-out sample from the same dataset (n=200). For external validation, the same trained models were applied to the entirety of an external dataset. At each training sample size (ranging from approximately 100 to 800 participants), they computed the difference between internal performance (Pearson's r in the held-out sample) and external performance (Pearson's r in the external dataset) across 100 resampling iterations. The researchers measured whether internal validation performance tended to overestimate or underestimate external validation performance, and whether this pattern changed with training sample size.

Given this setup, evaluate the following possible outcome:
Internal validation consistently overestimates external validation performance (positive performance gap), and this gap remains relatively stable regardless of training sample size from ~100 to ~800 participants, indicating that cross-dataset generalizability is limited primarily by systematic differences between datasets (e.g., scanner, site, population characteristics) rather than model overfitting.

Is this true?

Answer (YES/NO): NO